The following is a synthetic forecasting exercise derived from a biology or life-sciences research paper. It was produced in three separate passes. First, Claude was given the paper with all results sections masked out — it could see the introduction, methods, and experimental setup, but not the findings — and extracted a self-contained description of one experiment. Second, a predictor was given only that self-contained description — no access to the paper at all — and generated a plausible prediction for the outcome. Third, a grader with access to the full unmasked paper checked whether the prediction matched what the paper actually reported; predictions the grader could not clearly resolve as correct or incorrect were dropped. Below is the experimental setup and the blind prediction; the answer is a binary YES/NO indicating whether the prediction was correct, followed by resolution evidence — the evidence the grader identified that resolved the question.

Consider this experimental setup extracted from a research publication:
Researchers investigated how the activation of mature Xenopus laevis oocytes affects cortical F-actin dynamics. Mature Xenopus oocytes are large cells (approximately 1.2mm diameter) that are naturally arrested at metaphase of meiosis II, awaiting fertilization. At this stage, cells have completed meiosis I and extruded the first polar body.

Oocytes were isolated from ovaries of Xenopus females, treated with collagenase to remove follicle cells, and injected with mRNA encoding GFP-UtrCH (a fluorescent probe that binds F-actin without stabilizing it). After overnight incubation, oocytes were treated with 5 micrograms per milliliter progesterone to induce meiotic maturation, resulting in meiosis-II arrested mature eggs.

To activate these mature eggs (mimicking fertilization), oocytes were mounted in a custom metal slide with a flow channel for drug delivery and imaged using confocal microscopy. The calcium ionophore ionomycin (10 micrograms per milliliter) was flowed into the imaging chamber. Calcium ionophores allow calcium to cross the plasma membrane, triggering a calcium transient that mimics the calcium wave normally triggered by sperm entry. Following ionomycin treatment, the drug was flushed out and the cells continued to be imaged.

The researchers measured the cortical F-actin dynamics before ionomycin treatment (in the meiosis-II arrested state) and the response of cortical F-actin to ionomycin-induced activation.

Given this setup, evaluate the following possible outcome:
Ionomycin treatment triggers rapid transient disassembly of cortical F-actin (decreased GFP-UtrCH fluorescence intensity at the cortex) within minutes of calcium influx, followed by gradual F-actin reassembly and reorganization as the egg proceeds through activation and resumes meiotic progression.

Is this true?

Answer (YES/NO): NO